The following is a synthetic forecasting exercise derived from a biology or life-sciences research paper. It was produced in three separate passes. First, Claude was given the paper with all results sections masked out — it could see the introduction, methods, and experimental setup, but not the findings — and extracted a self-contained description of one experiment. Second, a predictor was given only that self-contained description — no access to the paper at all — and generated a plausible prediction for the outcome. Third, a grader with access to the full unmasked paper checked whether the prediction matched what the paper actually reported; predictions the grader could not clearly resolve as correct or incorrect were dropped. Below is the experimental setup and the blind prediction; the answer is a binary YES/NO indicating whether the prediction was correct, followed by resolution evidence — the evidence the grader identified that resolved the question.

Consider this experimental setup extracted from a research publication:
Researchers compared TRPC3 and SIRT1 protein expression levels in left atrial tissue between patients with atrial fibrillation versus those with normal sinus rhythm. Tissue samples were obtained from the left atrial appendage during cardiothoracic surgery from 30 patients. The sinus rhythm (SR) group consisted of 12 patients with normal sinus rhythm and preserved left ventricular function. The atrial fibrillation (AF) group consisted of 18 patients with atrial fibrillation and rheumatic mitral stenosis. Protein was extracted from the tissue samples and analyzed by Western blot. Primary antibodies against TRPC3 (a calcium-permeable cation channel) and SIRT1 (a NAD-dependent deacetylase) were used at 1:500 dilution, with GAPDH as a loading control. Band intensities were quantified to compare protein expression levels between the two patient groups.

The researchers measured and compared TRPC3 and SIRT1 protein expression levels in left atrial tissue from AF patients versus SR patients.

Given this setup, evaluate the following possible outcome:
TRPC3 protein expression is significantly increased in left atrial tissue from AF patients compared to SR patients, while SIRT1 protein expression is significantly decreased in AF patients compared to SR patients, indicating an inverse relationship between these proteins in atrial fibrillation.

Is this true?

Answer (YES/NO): YES